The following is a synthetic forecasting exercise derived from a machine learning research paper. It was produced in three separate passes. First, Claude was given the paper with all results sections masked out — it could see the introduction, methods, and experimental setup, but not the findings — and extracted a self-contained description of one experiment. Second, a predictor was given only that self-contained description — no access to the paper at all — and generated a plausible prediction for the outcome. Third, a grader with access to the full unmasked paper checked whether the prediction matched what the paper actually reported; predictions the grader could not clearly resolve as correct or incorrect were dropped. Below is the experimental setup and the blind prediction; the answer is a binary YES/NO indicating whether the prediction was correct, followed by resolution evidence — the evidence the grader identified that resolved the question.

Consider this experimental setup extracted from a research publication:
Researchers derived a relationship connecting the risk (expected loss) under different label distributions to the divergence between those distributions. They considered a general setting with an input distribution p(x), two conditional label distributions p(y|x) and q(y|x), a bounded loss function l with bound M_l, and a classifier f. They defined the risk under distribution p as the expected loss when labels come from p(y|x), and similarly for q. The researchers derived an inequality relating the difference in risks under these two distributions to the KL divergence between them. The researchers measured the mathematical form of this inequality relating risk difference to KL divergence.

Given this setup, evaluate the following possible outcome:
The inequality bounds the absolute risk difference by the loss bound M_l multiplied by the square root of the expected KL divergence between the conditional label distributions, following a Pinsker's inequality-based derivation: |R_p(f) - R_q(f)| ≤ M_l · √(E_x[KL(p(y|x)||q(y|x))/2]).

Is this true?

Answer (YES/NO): NO